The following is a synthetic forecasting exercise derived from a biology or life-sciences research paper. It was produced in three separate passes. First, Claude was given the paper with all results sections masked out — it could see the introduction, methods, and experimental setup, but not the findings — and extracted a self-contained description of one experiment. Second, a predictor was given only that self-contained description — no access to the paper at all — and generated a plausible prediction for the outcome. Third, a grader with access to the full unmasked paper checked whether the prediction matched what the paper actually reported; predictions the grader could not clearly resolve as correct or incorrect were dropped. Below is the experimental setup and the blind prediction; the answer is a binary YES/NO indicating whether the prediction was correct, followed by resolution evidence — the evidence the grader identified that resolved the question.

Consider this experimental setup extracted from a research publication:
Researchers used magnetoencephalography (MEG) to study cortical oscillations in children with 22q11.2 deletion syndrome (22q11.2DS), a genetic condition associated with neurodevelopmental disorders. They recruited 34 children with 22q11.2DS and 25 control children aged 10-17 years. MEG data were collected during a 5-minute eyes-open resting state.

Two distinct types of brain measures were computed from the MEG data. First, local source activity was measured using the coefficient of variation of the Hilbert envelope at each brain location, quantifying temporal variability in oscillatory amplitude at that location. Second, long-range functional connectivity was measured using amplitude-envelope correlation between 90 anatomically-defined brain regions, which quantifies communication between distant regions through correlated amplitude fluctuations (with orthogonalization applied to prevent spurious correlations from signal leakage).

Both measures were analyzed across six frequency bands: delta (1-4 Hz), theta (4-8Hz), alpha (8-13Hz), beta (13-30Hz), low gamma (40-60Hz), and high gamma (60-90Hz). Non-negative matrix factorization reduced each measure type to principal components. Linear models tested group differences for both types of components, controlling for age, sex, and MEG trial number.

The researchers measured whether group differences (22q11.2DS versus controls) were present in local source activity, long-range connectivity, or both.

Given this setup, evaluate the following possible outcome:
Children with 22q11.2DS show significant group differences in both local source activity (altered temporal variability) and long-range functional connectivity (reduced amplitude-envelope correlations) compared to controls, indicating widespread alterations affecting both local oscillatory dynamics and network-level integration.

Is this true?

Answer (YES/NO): NO